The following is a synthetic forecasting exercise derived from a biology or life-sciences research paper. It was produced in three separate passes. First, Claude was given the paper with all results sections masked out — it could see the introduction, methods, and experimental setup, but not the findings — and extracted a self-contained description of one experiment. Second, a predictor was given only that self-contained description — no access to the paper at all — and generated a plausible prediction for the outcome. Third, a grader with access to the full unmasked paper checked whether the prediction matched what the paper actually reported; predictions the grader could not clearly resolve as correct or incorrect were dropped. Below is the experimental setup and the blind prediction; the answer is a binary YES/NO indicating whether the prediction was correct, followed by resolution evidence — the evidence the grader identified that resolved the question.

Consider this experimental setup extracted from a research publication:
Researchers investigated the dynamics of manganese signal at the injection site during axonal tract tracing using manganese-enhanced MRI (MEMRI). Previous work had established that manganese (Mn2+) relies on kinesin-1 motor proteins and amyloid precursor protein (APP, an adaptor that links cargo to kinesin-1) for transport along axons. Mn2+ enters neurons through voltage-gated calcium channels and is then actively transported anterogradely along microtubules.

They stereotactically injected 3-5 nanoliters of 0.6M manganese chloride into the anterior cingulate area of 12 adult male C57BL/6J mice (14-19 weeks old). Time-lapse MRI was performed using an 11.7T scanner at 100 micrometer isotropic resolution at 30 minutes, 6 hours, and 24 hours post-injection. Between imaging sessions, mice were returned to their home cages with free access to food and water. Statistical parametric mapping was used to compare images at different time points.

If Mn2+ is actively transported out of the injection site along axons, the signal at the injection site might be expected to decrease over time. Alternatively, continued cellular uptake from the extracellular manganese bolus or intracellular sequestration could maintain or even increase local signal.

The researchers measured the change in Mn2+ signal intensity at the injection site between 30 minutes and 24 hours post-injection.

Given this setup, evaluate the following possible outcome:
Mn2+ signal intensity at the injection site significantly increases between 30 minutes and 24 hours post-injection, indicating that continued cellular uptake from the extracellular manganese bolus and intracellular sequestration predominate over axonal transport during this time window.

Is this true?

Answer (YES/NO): NO